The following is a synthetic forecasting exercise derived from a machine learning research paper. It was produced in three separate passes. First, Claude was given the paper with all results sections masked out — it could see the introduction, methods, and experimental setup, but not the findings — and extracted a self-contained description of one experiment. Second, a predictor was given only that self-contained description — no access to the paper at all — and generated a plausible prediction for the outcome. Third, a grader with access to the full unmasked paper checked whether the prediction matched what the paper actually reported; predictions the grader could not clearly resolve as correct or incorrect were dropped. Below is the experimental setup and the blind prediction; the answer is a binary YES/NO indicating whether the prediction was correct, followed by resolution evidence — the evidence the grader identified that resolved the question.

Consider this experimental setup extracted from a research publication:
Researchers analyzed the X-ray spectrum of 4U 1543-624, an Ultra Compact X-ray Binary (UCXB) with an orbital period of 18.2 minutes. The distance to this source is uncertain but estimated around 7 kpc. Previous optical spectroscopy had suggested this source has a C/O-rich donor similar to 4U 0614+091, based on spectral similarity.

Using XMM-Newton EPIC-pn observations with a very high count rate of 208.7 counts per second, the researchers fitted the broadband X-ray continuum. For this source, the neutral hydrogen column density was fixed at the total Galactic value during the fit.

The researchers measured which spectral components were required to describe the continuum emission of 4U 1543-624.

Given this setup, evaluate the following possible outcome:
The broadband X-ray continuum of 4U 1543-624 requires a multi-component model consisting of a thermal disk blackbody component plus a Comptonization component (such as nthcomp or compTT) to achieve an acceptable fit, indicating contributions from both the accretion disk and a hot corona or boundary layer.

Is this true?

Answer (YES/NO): NO